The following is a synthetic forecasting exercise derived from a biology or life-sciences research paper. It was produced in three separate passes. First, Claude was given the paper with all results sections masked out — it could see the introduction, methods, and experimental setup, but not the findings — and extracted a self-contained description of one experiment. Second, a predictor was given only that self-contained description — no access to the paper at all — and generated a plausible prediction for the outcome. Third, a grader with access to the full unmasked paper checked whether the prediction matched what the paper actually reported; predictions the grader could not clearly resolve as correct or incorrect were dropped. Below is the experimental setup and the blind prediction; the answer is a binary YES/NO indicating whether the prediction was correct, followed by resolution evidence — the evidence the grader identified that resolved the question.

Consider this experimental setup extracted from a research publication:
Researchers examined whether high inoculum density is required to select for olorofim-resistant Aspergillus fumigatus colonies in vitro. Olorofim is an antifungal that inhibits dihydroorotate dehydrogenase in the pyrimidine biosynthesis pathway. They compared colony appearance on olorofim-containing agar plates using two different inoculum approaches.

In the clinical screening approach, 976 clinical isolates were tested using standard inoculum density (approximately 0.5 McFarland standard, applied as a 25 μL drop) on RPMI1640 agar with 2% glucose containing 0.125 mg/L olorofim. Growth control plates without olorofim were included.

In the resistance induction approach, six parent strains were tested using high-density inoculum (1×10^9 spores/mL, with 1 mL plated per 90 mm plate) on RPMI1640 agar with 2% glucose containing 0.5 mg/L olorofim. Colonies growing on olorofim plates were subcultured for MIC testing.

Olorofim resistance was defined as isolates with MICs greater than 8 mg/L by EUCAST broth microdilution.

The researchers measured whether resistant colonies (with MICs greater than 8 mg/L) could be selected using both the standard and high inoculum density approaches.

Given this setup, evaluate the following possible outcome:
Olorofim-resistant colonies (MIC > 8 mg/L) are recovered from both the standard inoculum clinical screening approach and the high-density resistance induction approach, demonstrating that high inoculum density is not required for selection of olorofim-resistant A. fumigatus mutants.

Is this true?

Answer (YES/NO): YES